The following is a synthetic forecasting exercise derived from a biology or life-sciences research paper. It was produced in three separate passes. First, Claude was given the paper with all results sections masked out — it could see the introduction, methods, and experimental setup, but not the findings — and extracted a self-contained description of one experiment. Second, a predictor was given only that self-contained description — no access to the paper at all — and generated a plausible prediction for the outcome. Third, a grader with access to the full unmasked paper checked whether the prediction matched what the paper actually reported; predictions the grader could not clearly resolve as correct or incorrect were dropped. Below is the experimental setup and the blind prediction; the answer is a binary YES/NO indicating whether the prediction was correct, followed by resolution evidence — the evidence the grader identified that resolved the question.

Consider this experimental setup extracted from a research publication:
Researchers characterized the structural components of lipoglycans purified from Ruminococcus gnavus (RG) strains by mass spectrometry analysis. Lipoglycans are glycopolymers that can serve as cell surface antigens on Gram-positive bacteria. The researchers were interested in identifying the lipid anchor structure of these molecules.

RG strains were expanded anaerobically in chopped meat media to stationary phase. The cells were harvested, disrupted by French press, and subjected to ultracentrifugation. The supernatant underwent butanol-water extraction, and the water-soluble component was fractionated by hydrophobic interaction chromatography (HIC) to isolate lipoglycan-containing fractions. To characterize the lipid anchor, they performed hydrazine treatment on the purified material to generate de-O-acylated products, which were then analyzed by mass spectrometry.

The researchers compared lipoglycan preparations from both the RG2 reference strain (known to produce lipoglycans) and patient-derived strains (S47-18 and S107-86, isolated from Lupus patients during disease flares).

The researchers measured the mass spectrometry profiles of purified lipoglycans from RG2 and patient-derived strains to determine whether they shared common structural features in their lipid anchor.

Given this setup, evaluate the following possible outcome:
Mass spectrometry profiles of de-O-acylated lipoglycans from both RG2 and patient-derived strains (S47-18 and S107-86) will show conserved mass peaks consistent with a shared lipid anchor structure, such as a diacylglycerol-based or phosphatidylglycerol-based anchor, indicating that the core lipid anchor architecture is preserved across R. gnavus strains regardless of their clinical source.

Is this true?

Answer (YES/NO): YES